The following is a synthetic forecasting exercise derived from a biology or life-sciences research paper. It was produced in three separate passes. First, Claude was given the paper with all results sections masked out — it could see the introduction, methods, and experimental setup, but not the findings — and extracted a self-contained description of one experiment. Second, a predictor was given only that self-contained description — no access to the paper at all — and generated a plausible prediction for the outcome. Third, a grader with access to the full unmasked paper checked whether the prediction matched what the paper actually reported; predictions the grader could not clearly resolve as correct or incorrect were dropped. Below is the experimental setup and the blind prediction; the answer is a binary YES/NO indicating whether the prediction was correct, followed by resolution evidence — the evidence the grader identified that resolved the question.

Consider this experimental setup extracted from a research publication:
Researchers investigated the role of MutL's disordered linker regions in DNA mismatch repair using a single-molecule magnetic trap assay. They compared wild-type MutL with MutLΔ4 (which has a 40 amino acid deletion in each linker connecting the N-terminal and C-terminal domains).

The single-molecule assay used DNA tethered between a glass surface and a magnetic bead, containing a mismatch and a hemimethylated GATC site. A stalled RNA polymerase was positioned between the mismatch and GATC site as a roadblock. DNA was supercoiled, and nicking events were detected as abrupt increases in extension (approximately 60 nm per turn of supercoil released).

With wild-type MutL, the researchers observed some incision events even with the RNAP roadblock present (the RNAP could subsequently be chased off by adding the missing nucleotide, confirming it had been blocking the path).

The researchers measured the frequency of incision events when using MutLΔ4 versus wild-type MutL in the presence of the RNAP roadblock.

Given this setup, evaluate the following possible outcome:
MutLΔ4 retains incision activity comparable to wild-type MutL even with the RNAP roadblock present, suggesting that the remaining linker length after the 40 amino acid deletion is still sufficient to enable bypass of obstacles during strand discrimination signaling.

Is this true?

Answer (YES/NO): NO